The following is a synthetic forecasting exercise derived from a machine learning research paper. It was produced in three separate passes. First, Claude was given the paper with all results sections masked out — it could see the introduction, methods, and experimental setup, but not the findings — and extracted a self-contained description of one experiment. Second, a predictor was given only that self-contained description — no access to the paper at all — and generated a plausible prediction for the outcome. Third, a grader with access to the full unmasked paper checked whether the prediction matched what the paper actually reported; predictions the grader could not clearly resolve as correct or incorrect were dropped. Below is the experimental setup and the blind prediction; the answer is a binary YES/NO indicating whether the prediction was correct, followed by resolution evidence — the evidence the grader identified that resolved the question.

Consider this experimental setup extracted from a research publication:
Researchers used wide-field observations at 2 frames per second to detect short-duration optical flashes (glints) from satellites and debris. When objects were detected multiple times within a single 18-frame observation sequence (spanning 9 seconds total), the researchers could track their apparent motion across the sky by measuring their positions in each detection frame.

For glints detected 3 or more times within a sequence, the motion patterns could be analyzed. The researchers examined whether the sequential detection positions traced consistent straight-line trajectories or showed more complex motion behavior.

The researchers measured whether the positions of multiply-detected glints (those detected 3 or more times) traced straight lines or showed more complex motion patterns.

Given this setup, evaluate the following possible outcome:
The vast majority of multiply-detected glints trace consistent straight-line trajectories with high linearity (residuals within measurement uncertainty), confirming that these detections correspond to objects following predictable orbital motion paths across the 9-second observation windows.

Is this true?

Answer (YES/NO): YES